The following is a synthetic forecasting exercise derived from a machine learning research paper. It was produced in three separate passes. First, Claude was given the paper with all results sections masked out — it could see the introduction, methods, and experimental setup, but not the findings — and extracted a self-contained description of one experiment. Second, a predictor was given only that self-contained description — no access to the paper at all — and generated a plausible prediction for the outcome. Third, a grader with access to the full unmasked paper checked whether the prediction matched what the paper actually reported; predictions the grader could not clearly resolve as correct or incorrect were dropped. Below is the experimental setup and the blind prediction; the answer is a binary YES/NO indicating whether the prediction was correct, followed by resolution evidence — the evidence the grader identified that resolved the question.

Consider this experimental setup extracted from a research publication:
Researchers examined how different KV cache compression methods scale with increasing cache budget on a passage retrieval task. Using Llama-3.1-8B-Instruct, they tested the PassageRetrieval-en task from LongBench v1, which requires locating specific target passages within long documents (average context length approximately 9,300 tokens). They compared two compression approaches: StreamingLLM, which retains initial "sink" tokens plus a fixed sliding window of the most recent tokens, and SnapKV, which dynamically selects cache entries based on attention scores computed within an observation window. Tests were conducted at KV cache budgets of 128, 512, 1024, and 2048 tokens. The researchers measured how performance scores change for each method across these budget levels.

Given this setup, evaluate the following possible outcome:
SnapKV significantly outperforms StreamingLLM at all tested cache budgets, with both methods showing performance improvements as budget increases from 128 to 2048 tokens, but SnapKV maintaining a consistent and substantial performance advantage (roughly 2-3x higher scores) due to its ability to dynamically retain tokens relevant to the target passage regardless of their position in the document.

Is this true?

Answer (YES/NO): NO